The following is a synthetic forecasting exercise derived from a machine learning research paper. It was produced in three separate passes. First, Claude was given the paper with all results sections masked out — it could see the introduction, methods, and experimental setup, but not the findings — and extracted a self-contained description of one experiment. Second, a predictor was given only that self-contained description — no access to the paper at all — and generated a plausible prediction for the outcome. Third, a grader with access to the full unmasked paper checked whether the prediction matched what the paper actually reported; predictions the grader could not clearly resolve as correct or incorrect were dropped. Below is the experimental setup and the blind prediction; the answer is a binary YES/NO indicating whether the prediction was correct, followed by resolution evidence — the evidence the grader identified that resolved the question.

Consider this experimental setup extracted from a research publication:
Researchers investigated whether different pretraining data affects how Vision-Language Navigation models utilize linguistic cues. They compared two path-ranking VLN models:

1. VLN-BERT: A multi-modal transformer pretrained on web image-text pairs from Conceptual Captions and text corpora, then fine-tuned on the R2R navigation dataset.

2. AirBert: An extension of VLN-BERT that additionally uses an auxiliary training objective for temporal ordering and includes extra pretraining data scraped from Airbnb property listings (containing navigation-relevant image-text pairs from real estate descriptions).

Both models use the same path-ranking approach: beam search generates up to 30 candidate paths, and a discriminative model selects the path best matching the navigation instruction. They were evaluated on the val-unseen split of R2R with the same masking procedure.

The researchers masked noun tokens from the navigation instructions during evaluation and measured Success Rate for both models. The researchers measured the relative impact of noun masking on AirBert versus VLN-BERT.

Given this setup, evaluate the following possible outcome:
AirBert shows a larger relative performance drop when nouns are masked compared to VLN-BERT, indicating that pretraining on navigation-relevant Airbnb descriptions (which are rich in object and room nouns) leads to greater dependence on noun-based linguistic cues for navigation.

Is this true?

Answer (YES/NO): YES